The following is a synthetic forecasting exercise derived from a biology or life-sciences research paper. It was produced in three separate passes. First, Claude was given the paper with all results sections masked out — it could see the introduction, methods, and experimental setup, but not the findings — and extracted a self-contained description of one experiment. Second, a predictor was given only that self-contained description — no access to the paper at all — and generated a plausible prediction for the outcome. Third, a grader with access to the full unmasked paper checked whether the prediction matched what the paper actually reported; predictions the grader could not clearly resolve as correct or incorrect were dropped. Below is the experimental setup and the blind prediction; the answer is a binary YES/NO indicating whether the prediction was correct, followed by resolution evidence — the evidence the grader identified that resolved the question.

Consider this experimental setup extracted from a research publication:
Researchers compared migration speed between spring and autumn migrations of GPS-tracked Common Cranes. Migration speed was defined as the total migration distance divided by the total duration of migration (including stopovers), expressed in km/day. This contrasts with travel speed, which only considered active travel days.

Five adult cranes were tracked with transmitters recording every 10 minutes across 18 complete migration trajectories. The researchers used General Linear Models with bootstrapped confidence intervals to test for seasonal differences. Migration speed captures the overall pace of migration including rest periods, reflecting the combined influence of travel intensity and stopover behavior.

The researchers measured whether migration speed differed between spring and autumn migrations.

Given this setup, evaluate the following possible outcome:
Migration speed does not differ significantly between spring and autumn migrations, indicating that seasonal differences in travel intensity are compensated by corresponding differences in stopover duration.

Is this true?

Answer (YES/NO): NO